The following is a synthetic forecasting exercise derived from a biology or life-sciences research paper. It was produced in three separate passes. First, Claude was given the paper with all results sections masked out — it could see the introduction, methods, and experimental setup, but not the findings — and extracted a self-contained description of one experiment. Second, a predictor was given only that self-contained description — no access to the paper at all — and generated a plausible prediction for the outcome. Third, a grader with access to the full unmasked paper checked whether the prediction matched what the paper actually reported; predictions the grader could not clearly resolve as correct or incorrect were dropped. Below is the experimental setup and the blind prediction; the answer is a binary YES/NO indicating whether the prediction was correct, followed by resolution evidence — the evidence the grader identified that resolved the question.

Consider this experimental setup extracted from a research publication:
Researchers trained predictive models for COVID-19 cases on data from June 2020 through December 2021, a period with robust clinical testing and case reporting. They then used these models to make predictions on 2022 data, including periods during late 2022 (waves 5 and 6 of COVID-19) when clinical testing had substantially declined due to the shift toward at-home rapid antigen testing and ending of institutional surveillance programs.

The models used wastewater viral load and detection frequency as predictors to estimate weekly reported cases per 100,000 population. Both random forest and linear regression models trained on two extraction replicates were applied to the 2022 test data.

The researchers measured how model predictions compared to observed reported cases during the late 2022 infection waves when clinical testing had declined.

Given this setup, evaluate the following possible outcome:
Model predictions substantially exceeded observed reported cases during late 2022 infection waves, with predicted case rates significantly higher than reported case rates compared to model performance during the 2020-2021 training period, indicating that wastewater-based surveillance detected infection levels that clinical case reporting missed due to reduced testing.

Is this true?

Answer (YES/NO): YES